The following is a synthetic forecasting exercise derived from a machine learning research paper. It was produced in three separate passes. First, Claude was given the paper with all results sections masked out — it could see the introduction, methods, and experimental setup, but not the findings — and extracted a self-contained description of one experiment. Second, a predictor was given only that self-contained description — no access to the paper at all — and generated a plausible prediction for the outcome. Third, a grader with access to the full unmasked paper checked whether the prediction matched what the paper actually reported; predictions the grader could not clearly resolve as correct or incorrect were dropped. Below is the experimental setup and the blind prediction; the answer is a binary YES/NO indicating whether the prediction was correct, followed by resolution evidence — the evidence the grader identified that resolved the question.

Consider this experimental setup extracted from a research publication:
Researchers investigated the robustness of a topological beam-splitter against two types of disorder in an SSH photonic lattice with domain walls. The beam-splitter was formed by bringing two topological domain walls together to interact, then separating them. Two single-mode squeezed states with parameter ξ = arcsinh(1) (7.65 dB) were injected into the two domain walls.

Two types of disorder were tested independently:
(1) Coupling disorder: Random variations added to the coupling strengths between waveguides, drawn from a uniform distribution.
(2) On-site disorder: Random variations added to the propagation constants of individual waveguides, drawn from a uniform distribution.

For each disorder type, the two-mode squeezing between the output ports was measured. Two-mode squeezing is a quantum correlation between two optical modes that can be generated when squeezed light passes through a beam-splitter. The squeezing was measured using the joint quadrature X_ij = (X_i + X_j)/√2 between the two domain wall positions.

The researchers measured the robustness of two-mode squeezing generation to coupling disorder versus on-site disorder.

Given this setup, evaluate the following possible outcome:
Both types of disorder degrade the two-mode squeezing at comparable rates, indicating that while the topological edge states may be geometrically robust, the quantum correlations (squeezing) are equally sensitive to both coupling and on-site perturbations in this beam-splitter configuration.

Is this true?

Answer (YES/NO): NO